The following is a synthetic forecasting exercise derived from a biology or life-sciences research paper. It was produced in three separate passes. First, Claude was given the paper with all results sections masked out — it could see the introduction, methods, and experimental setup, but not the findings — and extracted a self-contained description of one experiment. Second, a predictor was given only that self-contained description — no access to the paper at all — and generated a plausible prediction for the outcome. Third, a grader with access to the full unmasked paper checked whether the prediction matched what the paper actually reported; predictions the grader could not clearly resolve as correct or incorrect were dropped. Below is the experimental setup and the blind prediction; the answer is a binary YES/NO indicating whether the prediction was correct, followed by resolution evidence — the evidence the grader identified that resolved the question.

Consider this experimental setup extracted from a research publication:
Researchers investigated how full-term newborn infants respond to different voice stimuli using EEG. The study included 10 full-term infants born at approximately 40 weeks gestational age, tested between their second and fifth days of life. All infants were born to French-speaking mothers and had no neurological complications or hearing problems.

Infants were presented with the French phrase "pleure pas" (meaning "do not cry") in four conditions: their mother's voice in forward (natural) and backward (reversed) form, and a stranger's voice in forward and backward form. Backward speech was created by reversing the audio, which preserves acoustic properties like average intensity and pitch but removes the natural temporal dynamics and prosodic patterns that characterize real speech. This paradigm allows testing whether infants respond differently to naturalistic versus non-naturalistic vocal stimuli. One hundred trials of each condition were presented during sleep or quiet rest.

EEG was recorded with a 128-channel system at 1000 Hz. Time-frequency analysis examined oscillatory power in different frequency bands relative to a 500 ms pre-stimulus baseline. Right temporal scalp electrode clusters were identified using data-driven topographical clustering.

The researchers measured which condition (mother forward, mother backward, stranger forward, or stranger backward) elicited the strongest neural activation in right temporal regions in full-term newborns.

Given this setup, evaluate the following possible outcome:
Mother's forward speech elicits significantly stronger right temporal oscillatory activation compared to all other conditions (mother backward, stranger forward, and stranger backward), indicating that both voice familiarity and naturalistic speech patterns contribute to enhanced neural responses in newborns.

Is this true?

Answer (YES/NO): NO